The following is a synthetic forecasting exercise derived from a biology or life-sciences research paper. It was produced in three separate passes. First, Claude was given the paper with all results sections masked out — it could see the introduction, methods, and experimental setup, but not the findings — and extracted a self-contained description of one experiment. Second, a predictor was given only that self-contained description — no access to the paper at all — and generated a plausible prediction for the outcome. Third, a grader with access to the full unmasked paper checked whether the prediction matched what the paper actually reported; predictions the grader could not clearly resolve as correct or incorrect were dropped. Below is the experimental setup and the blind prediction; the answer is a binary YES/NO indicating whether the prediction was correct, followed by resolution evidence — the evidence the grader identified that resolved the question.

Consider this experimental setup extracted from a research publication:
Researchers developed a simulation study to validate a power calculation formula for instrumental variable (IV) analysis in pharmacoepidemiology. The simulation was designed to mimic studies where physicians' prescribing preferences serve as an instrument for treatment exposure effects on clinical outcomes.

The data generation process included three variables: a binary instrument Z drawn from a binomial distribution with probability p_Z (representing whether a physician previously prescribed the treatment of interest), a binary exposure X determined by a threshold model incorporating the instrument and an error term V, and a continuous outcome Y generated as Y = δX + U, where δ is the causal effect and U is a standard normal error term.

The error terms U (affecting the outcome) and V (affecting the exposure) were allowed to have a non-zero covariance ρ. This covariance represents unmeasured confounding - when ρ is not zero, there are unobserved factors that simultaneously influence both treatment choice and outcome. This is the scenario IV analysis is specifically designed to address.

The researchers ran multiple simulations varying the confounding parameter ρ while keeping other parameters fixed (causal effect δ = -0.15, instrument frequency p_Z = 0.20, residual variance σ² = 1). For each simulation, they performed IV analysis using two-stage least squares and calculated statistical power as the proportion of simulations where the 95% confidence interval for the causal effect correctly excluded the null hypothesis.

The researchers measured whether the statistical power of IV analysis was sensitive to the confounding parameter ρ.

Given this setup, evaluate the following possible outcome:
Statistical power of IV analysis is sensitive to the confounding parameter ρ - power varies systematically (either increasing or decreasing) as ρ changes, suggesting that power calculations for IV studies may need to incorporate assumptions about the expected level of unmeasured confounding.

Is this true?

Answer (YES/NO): NO